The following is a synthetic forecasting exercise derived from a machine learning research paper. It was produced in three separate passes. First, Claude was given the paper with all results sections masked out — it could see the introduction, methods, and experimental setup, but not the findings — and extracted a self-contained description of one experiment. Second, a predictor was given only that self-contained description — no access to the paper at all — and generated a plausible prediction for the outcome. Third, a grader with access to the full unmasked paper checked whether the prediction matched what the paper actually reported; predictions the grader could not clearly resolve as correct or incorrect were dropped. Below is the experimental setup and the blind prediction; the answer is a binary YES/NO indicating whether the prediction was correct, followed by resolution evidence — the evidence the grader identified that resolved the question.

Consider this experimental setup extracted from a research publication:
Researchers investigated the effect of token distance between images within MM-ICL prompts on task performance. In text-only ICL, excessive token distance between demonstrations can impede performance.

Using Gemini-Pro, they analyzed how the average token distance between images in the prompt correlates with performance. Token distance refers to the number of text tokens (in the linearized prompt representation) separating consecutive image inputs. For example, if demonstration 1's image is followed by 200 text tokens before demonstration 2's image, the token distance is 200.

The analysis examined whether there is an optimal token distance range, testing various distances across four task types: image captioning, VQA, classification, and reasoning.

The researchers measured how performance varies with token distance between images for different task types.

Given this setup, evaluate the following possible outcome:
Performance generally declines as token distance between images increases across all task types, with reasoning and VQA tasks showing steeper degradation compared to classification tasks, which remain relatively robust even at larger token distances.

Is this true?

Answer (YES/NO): NO